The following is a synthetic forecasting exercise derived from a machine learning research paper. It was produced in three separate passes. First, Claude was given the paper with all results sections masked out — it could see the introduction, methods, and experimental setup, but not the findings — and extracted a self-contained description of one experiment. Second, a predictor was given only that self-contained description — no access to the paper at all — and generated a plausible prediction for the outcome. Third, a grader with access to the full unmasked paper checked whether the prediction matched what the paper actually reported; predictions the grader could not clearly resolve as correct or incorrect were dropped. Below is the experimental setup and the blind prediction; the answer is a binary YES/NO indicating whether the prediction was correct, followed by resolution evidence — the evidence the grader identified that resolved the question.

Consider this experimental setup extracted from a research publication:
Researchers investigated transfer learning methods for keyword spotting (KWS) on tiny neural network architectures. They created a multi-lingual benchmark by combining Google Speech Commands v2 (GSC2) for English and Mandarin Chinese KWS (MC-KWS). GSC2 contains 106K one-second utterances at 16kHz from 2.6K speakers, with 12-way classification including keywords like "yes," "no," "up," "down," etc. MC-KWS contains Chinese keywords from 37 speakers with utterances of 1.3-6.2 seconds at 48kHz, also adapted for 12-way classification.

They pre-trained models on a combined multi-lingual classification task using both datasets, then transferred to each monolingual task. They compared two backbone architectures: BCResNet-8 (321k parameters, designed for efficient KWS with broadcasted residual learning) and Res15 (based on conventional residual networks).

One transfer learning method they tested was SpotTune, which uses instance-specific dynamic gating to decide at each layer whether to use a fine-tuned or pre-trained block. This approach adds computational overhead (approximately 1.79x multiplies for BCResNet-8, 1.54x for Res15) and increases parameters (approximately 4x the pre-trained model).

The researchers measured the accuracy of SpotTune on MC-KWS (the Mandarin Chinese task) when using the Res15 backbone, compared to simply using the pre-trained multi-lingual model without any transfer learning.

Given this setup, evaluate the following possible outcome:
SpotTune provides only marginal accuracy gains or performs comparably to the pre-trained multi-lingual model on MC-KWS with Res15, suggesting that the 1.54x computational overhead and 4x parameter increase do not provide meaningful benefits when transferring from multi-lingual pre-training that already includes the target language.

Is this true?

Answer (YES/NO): NO